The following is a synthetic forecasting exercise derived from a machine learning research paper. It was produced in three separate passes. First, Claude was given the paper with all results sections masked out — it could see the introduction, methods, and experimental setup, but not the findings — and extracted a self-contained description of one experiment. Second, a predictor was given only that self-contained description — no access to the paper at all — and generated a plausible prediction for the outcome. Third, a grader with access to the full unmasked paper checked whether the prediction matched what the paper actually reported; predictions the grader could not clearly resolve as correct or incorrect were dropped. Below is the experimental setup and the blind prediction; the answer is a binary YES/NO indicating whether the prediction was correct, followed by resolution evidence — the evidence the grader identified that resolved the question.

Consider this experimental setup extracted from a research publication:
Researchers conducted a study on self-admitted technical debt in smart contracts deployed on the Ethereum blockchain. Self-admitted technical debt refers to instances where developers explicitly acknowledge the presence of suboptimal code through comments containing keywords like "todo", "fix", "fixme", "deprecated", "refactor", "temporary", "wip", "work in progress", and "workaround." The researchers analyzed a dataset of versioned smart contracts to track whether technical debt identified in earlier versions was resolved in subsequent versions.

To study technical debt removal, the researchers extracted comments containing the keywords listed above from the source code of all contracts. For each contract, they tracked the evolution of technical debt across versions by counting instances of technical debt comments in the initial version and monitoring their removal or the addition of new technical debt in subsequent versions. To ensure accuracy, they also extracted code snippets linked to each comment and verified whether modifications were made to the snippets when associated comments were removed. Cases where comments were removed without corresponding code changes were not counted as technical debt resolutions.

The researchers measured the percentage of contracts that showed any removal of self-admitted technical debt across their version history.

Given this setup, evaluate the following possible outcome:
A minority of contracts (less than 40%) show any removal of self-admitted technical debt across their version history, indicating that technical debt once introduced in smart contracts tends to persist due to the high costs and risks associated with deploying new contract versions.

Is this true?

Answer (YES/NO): YES